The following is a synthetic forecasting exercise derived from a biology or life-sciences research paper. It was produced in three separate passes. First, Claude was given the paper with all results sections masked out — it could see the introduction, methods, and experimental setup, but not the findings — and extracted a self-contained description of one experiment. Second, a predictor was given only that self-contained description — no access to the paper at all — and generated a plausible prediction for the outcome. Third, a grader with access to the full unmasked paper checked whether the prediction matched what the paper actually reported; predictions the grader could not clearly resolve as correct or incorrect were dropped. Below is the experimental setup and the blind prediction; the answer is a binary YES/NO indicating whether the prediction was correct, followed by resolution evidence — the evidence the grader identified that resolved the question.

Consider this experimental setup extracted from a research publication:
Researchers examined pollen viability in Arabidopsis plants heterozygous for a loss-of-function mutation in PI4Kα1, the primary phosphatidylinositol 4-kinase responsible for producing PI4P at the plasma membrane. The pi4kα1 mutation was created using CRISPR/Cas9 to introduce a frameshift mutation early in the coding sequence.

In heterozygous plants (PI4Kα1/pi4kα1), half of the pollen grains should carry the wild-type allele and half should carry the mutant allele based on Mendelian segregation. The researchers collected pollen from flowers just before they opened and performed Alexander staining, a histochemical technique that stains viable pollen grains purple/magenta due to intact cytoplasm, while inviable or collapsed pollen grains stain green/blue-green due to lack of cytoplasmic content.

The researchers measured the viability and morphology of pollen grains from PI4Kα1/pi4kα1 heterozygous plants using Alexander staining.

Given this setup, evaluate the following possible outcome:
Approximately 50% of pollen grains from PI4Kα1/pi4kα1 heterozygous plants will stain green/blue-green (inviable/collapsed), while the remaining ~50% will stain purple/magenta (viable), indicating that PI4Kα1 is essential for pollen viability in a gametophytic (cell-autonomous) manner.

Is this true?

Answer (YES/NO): NO